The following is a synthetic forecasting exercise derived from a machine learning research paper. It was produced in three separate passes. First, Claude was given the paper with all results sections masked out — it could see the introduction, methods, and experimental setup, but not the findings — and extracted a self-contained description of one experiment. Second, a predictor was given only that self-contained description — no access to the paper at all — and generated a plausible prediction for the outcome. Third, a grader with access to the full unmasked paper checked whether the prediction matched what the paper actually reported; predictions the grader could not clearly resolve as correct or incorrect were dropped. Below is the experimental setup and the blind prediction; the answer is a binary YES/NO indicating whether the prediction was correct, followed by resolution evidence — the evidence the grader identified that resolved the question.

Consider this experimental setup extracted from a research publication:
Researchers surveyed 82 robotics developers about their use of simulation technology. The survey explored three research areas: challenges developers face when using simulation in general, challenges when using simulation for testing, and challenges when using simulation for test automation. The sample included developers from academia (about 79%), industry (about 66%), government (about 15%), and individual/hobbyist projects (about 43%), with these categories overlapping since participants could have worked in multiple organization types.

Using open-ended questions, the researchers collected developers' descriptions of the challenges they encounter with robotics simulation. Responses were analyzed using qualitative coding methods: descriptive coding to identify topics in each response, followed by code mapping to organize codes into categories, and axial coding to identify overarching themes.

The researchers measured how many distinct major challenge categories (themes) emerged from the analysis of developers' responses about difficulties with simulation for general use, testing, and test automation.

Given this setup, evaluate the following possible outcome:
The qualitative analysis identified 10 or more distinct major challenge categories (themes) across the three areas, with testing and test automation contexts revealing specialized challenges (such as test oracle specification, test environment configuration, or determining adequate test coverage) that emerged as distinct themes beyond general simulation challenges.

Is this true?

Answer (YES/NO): NO